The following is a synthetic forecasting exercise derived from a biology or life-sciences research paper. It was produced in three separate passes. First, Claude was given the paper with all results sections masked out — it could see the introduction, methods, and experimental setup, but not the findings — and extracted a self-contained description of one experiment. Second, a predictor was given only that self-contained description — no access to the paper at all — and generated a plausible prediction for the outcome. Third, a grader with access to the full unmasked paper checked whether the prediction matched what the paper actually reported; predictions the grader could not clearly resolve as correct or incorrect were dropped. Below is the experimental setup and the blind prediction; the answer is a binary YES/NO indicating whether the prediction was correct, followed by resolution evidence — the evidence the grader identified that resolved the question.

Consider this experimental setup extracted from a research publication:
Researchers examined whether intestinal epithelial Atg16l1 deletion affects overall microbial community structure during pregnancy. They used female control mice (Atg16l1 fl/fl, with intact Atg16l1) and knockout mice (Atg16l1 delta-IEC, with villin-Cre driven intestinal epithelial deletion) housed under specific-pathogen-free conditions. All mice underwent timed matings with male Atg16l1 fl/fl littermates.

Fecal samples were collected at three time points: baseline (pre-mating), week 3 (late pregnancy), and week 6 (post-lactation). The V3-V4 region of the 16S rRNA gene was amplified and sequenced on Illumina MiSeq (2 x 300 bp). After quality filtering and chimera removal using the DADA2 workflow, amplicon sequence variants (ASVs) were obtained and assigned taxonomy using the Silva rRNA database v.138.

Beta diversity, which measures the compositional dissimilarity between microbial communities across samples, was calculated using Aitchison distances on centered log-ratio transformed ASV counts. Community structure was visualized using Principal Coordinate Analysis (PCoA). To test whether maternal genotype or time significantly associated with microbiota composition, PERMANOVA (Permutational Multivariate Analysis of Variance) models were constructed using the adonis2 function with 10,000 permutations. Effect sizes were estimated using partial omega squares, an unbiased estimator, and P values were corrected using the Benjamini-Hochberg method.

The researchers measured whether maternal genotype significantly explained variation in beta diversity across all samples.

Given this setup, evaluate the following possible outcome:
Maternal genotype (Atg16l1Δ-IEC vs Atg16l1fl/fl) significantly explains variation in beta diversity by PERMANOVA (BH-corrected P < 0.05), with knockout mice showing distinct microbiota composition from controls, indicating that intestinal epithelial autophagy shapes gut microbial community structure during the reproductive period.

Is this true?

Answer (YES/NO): YES